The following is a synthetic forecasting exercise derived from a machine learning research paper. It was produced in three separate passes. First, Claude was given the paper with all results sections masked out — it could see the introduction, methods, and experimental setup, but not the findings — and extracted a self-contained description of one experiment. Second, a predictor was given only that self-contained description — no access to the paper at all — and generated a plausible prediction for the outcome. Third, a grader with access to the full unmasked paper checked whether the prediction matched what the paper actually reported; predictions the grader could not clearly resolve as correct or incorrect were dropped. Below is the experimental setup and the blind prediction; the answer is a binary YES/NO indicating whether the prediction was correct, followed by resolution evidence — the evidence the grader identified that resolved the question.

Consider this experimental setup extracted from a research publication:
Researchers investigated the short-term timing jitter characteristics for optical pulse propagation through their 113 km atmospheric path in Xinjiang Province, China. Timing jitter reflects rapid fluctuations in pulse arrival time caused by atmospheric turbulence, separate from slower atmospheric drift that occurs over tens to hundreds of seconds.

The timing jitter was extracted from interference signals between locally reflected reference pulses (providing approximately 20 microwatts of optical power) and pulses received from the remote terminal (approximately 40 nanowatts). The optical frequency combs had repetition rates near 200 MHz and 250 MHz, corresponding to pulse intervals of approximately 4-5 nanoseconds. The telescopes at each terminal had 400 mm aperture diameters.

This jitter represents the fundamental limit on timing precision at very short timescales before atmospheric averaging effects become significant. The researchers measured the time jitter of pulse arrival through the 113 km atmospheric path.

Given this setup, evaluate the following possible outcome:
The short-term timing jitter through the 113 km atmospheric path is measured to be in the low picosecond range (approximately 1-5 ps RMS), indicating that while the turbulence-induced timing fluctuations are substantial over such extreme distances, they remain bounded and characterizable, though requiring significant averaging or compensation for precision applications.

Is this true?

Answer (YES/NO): NO